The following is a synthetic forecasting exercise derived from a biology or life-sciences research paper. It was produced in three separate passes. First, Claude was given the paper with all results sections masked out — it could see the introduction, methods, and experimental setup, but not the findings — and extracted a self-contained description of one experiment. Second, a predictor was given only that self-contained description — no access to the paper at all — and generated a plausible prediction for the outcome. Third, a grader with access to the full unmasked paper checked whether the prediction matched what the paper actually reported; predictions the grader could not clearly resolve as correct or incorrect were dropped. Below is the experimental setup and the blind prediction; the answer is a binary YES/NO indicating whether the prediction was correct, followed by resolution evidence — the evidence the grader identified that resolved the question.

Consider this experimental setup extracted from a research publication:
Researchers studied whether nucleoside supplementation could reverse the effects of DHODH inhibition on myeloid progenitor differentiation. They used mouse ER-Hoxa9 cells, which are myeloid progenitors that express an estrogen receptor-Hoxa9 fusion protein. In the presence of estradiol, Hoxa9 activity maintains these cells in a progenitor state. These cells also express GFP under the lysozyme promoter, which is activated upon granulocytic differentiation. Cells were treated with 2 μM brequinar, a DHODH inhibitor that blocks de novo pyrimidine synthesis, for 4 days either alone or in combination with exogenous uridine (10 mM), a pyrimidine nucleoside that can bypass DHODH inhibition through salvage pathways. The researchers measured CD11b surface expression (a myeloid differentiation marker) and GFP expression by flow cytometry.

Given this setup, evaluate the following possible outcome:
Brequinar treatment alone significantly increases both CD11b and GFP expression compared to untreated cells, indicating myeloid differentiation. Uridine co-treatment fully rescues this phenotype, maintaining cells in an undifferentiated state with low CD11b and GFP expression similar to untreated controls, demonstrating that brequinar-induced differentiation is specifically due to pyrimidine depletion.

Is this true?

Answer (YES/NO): YES